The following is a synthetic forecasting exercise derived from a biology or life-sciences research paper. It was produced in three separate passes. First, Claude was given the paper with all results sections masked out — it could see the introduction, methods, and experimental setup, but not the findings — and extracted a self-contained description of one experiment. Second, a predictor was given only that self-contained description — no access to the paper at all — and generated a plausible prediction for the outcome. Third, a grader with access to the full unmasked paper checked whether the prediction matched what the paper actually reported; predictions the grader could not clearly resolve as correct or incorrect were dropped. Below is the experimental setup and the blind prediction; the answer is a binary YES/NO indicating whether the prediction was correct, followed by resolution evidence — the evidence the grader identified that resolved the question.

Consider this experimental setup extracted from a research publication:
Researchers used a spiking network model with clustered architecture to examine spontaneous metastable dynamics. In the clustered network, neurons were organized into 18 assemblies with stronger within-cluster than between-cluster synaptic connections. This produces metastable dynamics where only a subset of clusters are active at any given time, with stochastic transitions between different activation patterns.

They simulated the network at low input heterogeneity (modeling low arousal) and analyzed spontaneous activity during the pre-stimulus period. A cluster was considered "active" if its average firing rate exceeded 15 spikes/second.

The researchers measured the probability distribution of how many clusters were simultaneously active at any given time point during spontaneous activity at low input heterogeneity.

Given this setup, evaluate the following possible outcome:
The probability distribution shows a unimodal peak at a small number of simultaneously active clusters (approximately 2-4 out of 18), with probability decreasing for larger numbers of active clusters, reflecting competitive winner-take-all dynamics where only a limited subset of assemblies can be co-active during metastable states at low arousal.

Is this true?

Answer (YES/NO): YES